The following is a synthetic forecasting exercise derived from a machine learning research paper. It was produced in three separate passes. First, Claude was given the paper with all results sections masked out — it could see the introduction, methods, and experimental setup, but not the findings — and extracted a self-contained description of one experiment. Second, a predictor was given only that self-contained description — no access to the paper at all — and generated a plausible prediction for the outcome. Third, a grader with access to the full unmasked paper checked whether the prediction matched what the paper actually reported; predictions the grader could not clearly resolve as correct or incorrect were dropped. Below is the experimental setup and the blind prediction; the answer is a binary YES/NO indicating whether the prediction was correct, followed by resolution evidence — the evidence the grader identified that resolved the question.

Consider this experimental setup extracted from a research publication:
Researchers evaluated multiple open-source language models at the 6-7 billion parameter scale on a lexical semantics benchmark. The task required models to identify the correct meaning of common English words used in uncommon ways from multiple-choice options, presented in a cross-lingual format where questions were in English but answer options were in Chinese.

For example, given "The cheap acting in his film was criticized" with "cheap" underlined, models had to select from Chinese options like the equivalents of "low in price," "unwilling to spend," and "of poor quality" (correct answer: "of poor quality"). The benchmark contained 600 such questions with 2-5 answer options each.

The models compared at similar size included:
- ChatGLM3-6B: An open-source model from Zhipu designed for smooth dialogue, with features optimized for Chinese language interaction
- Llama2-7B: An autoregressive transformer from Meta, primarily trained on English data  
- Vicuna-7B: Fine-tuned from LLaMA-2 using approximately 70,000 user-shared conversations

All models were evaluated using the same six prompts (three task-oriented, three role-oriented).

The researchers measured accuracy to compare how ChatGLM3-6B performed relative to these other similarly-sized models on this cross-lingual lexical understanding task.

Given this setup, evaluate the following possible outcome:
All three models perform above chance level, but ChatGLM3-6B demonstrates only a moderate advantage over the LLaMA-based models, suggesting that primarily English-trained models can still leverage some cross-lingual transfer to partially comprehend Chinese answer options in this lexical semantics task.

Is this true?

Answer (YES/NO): NO